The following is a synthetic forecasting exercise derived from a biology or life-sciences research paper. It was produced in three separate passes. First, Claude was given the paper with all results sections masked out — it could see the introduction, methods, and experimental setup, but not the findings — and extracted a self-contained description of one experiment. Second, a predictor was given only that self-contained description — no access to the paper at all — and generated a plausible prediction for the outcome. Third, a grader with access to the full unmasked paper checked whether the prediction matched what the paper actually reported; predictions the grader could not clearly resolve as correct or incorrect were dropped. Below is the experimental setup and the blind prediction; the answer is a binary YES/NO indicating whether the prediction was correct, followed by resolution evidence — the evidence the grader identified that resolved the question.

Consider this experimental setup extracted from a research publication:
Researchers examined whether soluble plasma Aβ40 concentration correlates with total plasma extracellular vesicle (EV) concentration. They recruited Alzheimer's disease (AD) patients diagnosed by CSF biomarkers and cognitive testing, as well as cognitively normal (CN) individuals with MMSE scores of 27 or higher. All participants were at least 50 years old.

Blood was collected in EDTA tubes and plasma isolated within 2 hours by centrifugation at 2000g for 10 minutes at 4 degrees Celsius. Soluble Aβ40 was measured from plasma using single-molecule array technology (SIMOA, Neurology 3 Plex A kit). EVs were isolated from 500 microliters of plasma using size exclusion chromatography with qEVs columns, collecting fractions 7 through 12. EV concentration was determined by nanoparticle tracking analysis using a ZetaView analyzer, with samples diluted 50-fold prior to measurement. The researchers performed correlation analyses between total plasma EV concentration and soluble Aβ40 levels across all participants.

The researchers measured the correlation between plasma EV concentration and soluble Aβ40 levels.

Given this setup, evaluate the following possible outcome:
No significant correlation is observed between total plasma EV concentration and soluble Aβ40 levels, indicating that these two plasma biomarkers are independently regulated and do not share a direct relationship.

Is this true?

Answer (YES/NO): NO